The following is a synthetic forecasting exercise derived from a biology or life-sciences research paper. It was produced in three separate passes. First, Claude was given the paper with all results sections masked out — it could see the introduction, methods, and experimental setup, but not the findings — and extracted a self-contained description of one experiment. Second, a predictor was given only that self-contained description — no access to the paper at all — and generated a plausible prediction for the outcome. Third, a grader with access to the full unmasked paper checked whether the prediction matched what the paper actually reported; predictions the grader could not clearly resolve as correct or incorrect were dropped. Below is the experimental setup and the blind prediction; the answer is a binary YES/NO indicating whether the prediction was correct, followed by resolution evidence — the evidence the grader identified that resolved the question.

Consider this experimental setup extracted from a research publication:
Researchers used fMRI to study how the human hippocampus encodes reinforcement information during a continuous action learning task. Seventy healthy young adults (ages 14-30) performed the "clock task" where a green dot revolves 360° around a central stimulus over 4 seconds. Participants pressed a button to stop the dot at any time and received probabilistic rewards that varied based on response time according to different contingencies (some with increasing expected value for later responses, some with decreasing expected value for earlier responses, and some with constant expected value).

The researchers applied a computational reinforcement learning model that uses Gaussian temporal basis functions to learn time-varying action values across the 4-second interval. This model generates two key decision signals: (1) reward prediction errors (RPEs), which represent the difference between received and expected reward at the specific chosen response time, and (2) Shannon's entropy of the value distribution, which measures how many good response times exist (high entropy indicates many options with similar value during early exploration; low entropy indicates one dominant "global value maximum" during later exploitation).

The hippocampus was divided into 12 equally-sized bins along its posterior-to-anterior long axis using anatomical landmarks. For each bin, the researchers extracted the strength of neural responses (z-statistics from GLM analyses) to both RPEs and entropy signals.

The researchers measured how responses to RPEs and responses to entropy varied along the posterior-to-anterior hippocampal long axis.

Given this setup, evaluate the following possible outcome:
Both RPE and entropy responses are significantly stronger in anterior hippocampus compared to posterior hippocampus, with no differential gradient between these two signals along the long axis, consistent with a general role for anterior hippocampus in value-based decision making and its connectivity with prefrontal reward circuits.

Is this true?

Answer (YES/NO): NO